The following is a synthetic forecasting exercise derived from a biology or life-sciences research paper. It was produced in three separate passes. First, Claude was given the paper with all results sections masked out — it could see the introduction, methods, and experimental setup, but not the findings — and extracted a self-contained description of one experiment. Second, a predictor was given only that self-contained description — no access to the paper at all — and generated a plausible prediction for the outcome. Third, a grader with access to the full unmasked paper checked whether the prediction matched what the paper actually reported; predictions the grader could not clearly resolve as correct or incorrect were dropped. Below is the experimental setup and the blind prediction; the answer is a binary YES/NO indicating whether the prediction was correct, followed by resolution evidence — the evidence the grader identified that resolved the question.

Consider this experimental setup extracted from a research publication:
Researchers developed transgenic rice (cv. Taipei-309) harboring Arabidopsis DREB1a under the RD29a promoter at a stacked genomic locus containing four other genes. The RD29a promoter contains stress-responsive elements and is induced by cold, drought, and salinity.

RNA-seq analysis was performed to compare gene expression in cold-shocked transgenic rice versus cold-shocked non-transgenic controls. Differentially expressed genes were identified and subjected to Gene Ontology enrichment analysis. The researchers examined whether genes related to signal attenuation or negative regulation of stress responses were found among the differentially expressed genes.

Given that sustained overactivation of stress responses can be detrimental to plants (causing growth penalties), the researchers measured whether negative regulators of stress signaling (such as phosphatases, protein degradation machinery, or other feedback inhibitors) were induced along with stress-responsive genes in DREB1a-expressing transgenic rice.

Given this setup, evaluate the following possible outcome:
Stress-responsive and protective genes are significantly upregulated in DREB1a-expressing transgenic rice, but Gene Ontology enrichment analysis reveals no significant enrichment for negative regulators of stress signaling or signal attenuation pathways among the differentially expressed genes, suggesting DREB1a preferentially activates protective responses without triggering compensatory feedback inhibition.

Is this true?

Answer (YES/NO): NO